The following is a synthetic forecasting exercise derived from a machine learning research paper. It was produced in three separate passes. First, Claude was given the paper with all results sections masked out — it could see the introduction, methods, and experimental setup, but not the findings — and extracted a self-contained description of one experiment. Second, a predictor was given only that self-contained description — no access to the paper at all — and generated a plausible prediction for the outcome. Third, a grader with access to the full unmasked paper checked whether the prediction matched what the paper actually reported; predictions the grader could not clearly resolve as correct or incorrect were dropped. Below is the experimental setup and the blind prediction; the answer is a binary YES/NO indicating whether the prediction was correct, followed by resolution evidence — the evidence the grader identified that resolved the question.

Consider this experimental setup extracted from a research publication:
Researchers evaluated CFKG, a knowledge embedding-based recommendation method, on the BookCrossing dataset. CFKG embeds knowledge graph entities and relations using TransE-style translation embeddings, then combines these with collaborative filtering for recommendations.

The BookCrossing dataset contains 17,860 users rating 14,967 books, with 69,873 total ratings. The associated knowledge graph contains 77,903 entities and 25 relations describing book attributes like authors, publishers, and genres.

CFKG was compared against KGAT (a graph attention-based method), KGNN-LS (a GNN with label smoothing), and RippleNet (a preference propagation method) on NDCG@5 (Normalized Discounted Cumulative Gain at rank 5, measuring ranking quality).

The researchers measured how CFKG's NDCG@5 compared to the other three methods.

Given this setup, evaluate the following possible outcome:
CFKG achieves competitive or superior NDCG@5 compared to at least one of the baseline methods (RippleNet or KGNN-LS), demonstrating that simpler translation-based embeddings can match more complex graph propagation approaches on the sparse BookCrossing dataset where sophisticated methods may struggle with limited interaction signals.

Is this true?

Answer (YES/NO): YES